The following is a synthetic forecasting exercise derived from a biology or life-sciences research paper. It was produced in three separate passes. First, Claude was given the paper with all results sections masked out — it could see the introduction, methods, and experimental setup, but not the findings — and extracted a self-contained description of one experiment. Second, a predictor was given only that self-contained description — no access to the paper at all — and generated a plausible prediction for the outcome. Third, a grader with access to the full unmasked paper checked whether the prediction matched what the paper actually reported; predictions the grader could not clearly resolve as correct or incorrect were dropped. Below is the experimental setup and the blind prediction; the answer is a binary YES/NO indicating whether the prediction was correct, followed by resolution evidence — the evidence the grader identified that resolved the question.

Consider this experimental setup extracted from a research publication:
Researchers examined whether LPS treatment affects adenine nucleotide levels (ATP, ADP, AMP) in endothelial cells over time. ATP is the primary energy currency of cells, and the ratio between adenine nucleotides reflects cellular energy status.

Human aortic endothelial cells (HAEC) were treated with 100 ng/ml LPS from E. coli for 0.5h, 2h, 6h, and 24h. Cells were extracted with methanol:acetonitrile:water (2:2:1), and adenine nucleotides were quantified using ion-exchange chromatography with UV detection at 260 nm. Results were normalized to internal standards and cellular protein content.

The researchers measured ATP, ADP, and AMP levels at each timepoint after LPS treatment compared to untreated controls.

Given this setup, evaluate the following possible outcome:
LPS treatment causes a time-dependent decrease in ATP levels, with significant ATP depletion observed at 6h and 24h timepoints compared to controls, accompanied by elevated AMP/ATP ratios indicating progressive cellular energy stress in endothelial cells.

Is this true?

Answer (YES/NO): NO